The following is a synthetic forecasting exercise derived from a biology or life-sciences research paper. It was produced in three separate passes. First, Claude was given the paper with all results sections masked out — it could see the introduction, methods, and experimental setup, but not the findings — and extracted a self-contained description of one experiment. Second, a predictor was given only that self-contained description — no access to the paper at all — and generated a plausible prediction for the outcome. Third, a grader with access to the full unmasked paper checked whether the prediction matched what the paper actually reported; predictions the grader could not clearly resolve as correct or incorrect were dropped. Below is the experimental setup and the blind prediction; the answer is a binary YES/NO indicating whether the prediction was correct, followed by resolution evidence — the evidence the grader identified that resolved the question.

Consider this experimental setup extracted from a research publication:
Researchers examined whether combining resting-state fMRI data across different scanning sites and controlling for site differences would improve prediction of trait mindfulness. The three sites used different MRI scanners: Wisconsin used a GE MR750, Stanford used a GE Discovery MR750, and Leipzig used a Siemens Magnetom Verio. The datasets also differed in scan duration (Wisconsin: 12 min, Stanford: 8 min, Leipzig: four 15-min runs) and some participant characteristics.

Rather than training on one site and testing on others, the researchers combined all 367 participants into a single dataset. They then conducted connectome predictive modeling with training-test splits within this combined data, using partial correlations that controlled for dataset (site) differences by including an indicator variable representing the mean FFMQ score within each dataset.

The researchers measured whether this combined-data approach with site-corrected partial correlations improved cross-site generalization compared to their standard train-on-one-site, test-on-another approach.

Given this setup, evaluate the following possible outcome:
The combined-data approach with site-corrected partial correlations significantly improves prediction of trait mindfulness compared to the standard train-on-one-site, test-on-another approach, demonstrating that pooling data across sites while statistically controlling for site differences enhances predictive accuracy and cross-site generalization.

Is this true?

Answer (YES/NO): NO